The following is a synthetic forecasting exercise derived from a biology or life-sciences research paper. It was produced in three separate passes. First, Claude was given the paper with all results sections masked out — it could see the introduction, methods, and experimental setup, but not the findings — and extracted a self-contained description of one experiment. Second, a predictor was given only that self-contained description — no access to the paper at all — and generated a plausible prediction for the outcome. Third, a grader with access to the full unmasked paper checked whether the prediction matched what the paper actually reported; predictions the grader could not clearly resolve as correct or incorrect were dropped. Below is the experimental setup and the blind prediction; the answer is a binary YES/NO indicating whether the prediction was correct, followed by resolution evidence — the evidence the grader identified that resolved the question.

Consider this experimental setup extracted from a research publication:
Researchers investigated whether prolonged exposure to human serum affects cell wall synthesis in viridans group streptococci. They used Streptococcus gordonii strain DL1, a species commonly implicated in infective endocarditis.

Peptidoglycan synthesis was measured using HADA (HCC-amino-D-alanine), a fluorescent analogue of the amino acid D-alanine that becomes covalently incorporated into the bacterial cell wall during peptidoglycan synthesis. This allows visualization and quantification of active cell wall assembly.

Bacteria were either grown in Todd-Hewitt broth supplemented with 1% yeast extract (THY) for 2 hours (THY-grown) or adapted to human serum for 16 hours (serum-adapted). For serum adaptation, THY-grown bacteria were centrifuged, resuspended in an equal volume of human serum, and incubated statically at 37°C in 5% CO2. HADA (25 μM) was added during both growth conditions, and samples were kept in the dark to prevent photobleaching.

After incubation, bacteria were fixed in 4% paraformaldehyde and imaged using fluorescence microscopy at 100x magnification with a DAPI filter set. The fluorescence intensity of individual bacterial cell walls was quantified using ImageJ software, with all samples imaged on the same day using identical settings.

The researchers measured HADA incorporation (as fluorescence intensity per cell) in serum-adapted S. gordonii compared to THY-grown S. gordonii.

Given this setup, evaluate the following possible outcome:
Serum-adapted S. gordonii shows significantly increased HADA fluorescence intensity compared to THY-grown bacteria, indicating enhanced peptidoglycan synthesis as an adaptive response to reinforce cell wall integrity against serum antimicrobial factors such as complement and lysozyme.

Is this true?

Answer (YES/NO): YES